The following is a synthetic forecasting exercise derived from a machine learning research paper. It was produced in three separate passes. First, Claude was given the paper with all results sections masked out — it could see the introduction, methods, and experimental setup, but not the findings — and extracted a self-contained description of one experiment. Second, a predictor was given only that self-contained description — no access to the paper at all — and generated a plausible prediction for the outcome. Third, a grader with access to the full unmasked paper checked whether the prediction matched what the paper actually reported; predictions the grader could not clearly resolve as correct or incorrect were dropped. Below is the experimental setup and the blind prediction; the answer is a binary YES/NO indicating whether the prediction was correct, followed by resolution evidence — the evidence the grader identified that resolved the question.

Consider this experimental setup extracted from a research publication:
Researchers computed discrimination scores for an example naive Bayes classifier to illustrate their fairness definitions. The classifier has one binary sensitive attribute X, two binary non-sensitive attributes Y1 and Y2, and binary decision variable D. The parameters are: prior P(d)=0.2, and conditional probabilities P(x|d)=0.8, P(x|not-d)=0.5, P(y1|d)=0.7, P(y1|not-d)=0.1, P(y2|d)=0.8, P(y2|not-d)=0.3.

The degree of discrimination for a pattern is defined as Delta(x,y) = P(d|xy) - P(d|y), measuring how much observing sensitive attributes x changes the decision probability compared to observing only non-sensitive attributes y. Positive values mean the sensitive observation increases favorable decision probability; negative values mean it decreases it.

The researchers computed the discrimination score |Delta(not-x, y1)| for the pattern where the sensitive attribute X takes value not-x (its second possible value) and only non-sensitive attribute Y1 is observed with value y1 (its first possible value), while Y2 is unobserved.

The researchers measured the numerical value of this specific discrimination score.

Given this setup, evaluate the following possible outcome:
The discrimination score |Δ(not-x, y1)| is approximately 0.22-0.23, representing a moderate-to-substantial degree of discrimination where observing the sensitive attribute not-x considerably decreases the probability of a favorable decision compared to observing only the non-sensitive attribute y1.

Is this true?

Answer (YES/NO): YES